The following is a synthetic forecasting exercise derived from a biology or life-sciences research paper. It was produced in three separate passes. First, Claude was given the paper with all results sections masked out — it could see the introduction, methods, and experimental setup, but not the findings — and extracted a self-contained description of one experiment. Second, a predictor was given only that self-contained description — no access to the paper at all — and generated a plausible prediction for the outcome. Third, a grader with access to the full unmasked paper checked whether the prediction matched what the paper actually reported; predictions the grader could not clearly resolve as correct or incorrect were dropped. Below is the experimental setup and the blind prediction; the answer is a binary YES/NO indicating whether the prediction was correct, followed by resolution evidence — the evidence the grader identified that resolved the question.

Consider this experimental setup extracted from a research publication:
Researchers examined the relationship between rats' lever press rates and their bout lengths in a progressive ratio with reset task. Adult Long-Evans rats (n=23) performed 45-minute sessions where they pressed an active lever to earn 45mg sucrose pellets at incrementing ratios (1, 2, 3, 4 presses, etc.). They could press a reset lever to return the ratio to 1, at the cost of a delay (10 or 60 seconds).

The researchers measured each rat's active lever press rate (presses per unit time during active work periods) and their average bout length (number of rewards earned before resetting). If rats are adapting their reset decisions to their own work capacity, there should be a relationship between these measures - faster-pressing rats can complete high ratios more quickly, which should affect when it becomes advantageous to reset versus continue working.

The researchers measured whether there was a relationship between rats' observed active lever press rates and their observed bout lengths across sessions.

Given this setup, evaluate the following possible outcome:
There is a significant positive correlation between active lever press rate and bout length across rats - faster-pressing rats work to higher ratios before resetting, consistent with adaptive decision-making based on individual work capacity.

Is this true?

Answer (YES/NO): YES